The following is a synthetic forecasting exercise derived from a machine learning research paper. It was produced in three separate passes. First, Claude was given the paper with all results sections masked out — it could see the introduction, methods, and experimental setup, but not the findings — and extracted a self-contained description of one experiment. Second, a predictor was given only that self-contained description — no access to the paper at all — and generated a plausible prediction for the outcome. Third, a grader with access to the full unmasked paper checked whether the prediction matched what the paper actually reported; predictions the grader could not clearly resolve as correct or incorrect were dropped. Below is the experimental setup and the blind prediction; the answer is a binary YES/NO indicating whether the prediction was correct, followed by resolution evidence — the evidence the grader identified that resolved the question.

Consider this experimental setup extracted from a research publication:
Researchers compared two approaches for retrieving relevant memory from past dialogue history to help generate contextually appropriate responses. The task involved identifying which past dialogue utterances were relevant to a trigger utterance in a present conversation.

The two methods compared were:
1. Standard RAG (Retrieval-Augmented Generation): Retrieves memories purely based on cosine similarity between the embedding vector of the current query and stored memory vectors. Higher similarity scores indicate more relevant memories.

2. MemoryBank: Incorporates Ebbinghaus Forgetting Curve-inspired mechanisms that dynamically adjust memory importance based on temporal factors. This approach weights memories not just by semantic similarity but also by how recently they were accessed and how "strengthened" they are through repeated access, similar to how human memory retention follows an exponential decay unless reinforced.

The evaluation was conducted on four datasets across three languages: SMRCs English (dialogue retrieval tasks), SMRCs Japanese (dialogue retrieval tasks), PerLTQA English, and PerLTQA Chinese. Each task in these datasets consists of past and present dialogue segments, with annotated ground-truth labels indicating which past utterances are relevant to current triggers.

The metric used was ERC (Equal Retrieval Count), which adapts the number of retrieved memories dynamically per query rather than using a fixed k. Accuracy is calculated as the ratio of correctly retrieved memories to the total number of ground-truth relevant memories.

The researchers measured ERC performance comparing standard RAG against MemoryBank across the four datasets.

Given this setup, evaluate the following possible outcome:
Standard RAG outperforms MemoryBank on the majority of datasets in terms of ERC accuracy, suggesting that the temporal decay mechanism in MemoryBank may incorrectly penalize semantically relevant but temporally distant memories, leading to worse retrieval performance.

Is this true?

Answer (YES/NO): YES